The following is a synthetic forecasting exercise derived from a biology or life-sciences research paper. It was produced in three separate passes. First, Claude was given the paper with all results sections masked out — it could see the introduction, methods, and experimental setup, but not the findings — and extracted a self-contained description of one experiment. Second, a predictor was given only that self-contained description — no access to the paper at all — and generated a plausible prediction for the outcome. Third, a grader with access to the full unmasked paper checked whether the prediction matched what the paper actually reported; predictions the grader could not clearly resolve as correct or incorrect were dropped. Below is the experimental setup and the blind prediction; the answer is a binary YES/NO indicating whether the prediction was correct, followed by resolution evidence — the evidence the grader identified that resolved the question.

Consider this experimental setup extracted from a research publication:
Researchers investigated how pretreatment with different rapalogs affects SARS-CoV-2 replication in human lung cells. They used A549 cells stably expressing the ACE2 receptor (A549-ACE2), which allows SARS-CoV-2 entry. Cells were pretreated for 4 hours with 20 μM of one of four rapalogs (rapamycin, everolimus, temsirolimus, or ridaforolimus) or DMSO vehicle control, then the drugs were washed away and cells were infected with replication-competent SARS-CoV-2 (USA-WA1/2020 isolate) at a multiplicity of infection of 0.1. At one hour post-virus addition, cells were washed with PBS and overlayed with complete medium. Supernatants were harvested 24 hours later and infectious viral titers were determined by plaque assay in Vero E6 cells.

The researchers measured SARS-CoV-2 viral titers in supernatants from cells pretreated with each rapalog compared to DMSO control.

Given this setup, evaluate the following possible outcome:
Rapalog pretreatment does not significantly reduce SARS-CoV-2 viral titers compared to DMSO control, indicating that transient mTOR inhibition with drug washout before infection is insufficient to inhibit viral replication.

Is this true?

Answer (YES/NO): NO